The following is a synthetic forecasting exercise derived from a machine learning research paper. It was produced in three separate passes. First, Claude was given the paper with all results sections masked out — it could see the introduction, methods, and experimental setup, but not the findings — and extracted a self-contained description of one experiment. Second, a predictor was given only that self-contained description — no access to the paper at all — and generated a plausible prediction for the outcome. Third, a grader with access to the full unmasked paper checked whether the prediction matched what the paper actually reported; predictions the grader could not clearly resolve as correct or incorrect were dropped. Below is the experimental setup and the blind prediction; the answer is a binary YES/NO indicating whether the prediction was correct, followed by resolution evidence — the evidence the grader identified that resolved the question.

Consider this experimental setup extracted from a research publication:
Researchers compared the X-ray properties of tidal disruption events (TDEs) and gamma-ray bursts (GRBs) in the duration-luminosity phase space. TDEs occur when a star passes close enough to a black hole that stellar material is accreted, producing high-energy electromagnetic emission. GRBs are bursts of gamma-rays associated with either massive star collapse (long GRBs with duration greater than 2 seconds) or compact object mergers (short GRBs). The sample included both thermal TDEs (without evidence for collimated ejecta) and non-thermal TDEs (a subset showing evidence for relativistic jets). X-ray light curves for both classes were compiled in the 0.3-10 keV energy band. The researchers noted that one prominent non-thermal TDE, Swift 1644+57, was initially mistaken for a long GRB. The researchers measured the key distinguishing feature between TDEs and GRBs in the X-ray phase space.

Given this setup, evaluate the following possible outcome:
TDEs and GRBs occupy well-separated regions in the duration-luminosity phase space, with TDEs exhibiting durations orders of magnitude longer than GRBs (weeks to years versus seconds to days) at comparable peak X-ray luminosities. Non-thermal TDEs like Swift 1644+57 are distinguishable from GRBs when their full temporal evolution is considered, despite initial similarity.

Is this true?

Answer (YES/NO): YES